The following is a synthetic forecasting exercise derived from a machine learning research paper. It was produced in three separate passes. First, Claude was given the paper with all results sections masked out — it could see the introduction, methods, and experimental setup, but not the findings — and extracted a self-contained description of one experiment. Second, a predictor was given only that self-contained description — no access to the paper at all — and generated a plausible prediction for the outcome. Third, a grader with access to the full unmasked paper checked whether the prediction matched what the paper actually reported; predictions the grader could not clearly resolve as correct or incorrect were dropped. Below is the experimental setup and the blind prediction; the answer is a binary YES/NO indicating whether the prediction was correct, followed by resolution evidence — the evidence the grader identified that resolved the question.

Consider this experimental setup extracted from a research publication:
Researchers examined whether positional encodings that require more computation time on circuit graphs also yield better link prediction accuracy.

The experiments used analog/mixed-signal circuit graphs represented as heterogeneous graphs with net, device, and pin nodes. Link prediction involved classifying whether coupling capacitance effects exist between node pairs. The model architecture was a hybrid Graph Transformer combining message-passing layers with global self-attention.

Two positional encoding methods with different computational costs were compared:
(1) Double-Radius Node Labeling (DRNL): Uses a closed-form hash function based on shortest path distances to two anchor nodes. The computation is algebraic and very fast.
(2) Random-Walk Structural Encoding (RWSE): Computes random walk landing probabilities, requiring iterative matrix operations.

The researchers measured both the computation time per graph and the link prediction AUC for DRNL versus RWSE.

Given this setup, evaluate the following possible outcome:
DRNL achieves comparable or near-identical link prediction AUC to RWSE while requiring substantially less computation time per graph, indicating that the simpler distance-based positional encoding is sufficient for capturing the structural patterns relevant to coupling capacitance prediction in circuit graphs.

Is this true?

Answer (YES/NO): NO